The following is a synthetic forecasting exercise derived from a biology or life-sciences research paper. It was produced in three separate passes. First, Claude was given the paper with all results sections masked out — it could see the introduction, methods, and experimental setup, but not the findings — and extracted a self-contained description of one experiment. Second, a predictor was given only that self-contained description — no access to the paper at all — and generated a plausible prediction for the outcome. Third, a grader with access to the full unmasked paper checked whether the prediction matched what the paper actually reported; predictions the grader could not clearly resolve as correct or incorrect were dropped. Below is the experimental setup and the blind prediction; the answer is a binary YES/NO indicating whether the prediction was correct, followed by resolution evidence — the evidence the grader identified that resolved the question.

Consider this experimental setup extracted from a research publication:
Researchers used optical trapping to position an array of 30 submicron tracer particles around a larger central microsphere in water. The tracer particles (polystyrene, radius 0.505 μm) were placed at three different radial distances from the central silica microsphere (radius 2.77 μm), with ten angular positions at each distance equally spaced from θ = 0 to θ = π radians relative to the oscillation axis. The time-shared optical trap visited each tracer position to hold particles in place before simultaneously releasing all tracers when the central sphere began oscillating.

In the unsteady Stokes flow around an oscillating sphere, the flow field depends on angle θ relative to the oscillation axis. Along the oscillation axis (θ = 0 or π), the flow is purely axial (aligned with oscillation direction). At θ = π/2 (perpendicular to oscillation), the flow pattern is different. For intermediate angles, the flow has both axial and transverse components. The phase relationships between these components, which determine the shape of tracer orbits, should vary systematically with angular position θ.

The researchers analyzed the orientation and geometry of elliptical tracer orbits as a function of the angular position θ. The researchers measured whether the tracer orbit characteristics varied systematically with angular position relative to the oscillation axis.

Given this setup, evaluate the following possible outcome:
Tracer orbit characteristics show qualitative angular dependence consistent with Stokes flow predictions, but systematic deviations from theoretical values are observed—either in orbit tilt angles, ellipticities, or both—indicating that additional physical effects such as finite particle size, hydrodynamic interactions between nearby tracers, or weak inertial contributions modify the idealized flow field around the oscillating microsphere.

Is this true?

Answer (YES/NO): NO